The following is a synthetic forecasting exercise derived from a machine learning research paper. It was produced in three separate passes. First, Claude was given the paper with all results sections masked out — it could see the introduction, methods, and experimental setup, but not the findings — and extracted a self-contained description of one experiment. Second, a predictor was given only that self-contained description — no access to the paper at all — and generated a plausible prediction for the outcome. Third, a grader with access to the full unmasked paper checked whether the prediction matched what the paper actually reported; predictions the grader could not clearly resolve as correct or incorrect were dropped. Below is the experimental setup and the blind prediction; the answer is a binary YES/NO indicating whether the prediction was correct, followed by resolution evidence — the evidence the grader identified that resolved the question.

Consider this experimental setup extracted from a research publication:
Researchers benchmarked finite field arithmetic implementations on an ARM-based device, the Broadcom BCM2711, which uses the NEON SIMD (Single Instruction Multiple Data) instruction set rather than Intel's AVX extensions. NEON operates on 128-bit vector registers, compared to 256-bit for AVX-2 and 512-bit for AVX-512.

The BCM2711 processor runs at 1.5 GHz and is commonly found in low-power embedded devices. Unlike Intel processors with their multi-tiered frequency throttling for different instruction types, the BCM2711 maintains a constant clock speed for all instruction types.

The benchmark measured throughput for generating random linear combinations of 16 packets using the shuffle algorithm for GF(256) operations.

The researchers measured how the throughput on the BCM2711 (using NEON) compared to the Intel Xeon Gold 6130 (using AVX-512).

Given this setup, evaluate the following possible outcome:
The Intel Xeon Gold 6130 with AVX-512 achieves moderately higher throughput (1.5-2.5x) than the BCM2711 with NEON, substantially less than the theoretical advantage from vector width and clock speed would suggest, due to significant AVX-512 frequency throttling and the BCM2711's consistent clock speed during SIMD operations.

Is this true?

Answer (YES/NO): NO